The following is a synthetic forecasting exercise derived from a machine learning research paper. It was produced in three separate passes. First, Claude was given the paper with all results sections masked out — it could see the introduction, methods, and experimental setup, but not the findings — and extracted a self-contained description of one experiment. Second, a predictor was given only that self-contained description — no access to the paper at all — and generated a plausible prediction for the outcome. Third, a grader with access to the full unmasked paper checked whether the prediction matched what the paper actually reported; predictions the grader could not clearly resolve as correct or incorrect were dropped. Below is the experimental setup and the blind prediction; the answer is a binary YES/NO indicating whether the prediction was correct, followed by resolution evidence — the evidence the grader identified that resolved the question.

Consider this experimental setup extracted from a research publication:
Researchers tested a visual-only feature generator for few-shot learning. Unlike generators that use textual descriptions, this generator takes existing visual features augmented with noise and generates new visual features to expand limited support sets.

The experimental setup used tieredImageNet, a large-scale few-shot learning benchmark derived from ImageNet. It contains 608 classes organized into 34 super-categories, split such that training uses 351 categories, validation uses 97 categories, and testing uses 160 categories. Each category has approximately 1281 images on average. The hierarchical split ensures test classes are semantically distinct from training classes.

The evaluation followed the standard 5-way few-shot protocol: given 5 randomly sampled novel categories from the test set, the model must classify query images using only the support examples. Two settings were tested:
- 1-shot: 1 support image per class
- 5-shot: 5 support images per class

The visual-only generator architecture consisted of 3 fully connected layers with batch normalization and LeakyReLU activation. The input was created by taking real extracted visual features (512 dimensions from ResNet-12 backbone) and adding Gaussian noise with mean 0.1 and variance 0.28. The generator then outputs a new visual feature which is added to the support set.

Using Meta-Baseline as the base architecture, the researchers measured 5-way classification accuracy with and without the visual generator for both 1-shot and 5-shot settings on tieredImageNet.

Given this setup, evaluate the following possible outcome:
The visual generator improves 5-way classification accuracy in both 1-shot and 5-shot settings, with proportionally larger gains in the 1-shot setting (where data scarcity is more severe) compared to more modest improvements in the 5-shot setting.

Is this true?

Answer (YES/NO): NO